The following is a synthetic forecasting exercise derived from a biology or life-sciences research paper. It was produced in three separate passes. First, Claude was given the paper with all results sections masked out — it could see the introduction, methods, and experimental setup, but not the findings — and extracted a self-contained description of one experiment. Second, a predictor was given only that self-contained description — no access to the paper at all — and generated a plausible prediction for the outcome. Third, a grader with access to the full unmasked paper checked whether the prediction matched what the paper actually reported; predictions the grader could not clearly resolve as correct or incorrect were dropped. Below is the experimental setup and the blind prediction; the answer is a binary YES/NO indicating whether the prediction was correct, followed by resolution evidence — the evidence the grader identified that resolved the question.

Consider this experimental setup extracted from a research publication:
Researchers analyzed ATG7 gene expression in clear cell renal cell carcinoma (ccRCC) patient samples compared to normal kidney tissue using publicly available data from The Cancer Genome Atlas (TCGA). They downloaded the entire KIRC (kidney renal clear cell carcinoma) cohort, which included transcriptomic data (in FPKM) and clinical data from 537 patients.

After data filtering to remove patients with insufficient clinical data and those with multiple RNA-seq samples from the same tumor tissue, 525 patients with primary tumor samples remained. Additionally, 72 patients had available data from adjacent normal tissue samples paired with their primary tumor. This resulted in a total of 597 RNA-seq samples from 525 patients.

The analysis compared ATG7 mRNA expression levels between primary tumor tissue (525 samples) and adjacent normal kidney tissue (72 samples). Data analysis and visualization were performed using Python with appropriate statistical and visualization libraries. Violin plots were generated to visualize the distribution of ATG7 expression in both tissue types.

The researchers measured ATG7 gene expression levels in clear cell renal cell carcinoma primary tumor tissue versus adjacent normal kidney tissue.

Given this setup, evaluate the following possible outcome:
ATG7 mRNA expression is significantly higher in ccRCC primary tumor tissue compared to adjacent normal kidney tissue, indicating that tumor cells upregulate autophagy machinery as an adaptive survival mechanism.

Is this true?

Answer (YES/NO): NO